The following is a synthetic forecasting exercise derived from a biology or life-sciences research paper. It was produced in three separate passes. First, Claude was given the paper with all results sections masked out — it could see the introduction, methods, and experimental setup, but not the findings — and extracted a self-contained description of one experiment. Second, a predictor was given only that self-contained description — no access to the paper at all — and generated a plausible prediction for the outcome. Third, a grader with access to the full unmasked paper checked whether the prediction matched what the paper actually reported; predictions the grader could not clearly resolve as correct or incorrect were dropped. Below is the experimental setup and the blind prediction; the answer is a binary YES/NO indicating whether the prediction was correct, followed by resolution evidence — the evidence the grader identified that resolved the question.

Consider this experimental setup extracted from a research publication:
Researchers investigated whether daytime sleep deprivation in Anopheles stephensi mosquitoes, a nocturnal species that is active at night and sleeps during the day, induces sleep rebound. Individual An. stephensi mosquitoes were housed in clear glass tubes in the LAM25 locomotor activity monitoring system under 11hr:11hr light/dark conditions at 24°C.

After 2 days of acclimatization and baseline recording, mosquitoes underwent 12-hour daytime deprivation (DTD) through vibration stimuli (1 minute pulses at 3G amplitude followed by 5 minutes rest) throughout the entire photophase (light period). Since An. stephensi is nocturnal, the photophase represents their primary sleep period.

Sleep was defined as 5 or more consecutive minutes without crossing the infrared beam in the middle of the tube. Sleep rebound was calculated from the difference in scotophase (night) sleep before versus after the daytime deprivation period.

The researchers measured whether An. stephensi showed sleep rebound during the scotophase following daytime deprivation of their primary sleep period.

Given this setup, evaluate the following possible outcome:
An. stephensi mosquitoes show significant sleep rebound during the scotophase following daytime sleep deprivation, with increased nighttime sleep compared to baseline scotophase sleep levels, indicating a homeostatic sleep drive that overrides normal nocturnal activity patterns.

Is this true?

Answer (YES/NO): YES